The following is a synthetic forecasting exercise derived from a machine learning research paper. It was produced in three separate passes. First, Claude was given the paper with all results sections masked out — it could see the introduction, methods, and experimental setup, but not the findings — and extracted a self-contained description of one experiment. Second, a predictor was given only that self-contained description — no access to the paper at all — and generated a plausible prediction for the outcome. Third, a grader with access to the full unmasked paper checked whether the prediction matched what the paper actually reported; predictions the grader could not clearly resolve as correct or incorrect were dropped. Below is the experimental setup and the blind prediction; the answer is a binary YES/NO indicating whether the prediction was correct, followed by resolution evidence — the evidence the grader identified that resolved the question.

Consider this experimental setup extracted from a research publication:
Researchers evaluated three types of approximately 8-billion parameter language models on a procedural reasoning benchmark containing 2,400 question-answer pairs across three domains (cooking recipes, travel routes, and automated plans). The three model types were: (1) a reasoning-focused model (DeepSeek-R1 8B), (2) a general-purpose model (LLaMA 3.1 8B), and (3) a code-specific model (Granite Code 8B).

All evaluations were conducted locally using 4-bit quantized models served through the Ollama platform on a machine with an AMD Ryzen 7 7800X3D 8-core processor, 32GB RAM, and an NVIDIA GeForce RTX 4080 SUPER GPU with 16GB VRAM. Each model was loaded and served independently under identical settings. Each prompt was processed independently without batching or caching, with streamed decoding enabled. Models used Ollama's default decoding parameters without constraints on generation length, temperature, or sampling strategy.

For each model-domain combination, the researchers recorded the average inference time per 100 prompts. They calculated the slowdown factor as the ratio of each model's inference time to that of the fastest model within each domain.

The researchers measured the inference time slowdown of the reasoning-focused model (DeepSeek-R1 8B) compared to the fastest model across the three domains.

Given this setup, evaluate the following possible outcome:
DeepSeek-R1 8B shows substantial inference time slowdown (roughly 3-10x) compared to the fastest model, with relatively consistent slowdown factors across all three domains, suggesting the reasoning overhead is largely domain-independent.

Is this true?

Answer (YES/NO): NO